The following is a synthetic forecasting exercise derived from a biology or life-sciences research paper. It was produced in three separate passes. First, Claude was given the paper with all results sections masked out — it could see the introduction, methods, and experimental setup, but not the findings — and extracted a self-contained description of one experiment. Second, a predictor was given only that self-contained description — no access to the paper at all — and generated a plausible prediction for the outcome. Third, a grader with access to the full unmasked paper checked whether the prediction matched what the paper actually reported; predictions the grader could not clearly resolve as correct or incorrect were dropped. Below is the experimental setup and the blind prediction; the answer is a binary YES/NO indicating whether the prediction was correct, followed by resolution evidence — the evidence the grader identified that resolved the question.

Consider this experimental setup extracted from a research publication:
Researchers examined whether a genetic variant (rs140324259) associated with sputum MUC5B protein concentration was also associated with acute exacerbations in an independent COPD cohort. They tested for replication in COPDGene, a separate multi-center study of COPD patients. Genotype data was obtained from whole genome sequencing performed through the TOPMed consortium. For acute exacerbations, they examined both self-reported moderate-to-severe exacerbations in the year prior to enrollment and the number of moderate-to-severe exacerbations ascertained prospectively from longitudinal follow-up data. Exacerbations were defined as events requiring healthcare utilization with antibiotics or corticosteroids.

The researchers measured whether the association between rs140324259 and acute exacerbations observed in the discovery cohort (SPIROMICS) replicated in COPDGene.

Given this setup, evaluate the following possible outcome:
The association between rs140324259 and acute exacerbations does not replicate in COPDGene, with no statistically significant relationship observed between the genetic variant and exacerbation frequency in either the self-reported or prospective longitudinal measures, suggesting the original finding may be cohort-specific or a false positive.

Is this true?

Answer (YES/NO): YES